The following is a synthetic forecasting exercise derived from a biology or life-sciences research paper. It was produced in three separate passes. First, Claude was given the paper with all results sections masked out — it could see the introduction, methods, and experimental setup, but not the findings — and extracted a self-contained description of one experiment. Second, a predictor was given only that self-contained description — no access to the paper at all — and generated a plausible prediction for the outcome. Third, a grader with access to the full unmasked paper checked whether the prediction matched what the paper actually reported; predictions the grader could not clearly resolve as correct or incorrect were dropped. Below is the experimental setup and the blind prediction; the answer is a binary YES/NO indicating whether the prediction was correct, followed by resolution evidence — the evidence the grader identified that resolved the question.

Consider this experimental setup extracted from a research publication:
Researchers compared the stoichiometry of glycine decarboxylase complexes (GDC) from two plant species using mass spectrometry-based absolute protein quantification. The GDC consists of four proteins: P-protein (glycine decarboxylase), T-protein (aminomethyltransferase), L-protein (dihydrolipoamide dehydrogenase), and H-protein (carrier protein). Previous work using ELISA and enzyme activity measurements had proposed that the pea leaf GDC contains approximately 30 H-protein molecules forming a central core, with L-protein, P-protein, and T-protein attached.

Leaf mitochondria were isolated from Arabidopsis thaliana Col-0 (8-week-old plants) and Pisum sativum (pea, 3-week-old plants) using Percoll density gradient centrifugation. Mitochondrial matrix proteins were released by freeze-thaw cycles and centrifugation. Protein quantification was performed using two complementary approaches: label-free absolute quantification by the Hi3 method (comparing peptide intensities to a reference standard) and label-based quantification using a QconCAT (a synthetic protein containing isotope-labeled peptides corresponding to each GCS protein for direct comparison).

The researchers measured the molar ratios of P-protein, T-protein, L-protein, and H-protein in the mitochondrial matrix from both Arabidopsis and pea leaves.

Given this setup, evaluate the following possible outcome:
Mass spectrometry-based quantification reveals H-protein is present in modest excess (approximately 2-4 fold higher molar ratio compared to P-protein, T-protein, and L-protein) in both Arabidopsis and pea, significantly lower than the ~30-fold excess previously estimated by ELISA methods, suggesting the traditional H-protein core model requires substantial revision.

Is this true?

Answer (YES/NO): NO